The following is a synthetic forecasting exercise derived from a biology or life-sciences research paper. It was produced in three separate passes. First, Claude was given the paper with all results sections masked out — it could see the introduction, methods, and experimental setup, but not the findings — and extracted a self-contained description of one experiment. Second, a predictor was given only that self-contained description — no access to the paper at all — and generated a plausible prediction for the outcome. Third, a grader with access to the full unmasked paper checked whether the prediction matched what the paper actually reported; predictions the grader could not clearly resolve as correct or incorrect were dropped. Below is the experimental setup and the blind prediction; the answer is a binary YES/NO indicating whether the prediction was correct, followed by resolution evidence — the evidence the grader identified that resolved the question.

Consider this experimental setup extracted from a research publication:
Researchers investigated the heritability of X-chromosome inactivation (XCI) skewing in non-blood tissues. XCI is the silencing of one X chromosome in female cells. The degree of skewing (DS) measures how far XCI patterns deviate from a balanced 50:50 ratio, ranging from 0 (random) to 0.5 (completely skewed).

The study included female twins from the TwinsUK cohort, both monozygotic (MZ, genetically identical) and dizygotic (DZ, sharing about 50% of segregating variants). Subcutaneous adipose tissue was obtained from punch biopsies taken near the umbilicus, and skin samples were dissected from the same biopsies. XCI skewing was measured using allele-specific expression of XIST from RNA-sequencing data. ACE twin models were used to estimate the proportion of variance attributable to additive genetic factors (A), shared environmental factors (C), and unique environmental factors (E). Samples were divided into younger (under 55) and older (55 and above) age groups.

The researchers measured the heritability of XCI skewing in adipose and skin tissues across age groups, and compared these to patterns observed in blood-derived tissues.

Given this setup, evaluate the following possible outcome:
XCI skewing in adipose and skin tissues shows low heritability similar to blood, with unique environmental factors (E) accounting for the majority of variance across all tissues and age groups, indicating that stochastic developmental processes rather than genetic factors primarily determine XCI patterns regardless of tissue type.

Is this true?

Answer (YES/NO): NO